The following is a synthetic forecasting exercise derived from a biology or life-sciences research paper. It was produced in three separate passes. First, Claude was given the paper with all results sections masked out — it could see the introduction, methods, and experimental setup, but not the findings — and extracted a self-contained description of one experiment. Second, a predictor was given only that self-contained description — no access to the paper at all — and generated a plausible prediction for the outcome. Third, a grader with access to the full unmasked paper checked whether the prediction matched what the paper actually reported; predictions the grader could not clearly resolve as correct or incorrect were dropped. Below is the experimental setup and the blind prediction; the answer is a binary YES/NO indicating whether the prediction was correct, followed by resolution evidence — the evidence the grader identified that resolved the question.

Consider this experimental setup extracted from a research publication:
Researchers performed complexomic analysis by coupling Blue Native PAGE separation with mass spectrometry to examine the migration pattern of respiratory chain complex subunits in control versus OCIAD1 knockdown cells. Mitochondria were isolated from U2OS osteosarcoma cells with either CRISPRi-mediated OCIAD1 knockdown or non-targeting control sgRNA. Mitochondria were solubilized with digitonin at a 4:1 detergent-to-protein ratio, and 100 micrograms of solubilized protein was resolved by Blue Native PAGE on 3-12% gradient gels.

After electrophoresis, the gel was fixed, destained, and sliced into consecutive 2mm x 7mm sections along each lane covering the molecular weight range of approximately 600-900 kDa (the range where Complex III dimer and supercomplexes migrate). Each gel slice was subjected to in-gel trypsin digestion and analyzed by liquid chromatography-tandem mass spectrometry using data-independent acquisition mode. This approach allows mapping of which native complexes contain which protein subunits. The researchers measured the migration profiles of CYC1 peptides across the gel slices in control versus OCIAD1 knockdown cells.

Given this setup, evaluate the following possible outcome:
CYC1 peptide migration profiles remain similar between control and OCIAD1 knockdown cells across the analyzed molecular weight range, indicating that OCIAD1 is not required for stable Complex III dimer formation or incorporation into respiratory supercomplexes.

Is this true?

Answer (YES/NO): NO